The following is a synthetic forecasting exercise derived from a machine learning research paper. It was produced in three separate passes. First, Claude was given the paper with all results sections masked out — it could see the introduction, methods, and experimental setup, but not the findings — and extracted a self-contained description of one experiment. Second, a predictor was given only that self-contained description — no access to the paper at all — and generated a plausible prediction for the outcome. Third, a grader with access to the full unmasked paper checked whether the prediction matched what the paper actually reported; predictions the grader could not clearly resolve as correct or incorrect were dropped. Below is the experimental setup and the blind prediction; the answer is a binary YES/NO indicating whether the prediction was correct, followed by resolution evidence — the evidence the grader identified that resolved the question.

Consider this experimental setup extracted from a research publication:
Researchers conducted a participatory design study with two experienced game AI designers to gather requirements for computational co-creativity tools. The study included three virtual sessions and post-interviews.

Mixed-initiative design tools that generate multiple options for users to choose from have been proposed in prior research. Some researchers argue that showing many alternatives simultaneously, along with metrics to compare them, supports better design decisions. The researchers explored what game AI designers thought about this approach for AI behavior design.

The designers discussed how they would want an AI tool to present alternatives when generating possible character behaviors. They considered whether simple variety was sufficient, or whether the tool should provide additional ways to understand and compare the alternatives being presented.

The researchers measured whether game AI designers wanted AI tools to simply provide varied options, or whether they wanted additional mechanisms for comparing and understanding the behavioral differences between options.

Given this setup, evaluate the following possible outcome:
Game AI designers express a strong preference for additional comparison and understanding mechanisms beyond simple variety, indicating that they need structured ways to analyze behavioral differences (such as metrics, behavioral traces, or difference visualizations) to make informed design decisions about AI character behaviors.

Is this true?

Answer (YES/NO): YES